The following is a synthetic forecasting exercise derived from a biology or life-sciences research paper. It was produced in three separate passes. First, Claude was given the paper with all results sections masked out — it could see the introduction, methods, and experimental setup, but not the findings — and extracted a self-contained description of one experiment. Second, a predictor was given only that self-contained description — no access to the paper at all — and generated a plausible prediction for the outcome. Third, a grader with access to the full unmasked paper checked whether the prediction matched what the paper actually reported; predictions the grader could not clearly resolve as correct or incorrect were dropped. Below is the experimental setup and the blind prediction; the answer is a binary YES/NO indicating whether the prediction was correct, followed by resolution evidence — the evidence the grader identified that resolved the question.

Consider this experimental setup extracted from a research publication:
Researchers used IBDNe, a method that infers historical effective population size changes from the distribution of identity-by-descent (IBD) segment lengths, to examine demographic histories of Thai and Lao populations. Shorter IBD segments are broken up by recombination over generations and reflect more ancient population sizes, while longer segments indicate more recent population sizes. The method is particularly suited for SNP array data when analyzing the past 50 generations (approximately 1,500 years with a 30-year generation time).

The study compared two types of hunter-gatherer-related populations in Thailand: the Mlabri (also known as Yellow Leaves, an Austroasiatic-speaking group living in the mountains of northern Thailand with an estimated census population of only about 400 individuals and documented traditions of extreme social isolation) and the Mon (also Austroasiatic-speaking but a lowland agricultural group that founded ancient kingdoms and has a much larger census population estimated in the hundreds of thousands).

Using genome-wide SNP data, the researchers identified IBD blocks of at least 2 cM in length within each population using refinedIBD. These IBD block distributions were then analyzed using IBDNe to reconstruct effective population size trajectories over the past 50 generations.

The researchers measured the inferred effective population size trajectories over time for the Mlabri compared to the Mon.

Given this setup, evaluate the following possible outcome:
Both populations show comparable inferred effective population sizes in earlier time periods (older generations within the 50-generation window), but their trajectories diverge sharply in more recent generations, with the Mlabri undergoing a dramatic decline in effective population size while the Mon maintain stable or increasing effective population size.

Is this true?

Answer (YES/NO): NO